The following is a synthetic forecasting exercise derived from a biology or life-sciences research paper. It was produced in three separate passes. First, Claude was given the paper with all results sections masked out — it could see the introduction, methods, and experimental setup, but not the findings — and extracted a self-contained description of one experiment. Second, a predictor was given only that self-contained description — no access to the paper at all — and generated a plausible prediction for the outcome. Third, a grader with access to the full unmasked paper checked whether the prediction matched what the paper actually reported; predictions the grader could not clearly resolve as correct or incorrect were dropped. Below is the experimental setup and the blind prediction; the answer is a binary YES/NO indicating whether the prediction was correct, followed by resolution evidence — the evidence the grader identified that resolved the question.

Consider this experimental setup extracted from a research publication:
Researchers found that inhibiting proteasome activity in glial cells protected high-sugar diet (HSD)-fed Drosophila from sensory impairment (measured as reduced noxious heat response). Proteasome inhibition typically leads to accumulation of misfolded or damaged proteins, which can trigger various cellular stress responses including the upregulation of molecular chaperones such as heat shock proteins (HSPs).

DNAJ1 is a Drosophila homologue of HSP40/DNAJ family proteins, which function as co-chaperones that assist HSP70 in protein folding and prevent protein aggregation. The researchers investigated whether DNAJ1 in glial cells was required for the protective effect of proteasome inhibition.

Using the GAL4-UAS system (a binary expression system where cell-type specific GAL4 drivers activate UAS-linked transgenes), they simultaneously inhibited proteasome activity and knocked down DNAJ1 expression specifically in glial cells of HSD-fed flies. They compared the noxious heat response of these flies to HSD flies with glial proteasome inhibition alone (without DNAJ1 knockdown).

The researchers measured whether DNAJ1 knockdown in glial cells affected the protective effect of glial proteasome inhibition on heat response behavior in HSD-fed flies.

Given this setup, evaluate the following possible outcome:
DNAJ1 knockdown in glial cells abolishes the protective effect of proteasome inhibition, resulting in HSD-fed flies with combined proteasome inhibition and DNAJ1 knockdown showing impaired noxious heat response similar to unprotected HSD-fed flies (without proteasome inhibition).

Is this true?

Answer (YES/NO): YES